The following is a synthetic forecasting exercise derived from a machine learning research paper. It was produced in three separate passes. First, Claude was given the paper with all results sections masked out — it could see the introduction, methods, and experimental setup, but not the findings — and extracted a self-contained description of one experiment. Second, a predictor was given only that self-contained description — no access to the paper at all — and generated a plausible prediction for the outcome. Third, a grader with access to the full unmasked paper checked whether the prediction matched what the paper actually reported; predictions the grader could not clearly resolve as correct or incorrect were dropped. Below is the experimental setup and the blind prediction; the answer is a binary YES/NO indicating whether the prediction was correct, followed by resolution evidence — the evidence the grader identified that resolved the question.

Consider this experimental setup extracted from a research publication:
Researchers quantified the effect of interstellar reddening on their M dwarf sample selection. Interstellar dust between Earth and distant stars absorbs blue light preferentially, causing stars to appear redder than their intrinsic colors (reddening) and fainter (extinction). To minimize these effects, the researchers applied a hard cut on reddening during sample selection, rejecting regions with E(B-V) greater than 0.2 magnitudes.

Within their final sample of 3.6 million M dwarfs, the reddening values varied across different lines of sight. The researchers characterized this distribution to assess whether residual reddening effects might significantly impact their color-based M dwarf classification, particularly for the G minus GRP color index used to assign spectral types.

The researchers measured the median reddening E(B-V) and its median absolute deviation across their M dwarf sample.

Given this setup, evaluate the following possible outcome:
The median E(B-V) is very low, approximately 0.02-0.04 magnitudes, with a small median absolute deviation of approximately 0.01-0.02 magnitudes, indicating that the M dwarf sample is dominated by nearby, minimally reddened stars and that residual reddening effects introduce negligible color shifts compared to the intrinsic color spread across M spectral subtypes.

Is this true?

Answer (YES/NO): NO